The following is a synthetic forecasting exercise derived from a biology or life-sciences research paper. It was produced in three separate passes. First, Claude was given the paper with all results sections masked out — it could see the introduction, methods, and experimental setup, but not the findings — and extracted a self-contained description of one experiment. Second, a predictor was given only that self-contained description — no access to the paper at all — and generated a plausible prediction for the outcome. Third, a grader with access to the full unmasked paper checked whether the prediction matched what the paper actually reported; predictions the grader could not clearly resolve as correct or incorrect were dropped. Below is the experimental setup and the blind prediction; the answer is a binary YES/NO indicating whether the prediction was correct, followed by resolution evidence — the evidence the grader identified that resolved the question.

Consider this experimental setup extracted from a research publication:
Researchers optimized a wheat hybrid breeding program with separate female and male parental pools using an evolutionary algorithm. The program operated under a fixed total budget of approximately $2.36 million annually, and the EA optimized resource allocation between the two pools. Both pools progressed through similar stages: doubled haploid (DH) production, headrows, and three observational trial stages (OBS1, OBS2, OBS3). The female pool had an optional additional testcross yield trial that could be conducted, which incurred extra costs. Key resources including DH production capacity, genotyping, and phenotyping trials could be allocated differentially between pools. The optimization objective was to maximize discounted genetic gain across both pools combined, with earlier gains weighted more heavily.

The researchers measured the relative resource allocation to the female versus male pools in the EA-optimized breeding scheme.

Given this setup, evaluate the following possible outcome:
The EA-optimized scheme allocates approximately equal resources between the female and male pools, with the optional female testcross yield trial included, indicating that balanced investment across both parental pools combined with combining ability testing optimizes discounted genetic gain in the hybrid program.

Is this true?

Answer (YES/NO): NO